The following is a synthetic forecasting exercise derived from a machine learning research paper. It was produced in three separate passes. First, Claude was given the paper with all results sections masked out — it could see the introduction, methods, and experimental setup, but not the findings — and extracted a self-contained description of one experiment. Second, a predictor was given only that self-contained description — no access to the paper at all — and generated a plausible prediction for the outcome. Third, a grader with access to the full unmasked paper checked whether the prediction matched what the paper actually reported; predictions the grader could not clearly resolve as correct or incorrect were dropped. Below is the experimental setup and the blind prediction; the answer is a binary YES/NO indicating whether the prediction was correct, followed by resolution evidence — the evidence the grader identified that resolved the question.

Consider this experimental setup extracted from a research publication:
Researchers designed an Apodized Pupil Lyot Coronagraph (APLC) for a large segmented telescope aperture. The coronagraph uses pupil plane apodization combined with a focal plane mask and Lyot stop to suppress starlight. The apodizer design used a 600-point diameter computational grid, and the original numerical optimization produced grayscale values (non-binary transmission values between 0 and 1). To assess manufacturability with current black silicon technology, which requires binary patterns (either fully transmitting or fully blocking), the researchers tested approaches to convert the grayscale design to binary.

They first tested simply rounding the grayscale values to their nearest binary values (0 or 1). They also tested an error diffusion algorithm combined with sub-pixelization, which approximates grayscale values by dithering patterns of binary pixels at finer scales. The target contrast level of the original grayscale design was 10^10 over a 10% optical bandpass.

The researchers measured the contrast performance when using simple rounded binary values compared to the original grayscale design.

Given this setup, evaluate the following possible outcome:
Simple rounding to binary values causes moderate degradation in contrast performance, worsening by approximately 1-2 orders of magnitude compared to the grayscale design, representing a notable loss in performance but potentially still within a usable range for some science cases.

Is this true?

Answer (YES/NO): YES